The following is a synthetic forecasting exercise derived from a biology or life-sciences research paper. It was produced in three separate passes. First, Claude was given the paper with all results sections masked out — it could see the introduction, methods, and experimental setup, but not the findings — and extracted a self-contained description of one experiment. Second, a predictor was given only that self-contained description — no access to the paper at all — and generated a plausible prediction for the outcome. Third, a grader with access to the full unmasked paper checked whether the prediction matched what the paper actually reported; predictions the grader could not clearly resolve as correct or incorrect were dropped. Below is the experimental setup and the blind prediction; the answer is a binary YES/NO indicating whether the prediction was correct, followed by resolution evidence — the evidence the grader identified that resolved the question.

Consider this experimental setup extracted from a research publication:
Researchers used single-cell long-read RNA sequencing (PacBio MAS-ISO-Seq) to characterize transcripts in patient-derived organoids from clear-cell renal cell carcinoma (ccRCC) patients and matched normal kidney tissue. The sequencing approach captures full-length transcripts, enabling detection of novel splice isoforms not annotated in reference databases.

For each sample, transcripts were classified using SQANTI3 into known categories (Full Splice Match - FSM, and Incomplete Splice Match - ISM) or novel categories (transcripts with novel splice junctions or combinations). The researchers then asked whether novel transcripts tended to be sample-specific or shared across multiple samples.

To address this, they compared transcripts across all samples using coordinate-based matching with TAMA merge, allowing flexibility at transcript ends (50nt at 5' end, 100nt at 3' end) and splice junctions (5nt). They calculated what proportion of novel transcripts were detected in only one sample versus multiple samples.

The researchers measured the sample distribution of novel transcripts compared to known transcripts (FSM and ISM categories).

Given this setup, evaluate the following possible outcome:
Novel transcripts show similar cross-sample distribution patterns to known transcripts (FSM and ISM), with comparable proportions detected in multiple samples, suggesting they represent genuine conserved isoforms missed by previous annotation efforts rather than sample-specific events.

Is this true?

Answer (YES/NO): NO